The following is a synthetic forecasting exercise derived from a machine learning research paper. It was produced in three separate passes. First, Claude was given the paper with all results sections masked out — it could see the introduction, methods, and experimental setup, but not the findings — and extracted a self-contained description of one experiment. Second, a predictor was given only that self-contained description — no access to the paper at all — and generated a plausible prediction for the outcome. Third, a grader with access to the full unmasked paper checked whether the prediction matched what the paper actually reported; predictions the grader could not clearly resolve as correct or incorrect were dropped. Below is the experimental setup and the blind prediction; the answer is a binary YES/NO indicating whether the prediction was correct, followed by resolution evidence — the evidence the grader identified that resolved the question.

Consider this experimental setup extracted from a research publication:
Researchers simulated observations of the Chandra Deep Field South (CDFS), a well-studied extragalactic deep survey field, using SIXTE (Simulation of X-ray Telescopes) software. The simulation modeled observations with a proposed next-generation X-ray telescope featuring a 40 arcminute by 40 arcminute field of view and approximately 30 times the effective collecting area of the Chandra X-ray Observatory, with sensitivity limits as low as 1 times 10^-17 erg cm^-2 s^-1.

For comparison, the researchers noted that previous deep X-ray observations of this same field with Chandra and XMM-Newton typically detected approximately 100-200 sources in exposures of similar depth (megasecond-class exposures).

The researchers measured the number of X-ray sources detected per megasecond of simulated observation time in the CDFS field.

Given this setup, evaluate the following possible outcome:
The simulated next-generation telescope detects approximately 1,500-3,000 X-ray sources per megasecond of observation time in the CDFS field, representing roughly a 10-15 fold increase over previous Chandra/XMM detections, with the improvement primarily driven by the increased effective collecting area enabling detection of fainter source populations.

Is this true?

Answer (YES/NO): NO